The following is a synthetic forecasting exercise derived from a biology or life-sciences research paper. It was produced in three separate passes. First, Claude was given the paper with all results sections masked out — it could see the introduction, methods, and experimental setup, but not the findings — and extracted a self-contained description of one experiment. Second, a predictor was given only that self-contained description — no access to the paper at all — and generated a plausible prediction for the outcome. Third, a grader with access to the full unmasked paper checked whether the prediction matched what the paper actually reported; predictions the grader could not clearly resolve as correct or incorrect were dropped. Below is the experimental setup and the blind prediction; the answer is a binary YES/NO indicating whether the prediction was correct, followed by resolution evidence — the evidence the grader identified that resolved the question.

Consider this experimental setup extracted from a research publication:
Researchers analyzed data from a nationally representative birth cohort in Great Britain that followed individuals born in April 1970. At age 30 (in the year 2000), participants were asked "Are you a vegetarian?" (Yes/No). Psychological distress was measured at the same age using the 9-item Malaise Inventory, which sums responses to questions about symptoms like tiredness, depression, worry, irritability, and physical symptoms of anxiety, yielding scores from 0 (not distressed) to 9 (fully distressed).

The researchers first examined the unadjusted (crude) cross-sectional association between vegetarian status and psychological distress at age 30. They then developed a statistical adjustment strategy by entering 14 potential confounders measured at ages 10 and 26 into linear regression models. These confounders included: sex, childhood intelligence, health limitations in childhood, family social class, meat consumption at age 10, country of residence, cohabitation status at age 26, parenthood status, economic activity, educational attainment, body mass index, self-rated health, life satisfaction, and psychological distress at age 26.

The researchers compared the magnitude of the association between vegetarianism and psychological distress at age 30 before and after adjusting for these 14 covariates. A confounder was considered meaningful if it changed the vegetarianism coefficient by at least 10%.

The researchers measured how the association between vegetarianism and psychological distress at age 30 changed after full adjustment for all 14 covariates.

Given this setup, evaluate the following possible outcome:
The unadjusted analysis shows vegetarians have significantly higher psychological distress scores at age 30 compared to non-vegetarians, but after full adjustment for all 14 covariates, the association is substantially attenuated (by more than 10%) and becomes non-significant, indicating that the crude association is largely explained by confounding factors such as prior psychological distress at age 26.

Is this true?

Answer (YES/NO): YES